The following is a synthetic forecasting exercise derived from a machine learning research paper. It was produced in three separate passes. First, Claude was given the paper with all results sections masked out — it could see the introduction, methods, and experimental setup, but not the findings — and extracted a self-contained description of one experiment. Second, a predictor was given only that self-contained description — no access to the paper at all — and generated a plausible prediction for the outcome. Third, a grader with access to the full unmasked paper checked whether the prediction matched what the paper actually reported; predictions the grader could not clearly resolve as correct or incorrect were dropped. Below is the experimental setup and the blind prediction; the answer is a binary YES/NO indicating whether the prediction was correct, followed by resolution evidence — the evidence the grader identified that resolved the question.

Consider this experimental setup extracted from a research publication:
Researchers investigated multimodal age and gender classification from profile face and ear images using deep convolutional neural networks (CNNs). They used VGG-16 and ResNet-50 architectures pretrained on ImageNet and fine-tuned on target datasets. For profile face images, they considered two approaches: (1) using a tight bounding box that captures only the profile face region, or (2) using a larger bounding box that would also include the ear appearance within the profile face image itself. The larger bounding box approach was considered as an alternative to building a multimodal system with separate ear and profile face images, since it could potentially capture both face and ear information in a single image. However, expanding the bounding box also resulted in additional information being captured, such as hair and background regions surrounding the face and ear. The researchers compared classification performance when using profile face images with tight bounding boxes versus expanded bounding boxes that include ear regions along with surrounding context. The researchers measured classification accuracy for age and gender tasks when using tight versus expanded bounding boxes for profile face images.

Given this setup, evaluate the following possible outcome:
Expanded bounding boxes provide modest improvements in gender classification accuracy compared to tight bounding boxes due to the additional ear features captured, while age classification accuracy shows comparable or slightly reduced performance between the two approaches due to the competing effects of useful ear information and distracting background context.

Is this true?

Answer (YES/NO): NO